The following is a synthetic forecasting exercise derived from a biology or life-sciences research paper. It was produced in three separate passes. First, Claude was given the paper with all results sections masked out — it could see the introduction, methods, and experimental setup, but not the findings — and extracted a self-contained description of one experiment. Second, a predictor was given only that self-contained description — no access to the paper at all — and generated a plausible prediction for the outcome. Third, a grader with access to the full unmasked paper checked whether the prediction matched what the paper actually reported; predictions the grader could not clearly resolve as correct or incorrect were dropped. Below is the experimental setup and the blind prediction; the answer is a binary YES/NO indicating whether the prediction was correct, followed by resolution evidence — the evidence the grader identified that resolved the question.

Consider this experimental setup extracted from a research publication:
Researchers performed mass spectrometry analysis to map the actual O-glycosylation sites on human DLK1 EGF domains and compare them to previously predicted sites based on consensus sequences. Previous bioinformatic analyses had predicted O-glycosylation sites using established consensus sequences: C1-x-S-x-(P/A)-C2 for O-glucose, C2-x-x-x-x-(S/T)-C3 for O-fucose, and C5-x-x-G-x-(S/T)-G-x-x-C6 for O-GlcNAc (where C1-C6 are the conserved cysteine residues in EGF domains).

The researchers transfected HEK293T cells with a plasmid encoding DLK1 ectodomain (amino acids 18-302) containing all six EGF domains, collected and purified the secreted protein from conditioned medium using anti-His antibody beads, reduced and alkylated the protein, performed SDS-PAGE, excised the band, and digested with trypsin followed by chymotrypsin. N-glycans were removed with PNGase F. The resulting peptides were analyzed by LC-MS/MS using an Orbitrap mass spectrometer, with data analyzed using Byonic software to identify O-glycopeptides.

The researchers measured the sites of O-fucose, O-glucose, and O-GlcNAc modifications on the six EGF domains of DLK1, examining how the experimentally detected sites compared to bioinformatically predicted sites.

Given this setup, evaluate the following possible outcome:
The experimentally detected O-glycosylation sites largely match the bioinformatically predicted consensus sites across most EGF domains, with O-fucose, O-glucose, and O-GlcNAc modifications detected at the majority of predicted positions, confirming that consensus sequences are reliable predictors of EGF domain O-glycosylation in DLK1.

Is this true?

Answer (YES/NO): NO